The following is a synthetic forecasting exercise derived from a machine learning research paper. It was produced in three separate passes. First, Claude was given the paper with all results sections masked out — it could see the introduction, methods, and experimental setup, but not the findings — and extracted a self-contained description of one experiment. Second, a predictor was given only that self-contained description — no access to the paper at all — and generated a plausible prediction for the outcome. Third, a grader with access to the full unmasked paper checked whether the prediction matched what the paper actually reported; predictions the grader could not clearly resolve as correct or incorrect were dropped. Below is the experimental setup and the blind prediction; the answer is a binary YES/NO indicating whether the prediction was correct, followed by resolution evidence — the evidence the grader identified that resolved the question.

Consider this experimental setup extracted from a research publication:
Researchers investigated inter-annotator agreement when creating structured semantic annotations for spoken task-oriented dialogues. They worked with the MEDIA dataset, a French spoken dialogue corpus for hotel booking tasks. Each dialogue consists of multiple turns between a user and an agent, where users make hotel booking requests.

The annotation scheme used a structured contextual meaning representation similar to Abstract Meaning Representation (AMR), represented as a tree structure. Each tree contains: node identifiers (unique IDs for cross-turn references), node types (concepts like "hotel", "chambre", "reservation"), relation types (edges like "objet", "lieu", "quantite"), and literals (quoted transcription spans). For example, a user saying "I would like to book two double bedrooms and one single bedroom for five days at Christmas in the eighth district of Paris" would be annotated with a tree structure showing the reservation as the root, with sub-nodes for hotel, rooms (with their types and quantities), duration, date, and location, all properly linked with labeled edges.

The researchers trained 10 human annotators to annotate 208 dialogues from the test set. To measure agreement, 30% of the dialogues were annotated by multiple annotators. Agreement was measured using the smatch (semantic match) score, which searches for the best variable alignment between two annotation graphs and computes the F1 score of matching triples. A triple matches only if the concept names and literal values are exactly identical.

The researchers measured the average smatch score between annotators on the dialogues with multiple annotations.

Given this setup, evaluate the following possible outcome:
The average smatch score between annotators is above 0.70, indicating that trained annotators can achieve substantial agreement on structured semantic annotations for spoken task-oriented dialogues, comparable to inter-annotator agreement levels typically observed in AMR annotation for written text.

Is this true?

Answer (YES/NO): YES